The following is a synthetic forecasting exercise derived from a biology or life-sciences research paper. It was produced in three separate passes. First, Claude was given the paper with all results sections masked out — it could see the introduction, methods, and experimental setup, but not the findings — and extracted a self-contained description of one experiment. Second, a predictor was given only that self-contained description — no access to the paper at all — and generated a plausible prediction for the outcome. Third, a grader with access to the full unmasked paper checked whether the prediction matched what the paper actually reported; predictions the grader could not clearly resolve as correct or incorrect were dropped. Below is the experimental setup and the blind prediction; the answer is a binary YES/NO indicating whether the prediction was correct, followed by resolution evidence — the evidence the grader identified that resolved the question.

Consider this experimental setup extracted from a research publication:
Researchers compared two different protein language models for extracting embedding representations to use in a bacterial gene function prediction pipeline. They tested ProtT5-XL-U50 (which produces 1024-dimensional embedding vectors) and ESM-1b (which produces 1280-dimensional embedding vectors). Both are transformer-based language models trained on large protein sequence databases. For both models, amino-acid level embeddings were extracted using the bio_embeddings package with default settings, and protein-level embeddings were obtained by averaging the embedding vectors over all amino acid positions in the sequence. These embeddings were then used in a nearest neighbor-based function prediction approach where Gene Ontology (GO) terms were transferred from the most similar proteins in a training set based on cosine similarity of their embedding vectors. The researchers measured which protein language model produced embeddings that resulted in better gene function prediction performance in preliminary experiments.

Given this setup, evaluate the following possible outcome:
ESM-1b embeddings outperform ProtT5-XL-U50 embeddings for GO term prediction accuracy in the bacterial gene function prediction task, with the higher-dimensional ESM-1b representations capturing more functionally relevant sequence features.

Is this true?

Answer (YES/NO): NO